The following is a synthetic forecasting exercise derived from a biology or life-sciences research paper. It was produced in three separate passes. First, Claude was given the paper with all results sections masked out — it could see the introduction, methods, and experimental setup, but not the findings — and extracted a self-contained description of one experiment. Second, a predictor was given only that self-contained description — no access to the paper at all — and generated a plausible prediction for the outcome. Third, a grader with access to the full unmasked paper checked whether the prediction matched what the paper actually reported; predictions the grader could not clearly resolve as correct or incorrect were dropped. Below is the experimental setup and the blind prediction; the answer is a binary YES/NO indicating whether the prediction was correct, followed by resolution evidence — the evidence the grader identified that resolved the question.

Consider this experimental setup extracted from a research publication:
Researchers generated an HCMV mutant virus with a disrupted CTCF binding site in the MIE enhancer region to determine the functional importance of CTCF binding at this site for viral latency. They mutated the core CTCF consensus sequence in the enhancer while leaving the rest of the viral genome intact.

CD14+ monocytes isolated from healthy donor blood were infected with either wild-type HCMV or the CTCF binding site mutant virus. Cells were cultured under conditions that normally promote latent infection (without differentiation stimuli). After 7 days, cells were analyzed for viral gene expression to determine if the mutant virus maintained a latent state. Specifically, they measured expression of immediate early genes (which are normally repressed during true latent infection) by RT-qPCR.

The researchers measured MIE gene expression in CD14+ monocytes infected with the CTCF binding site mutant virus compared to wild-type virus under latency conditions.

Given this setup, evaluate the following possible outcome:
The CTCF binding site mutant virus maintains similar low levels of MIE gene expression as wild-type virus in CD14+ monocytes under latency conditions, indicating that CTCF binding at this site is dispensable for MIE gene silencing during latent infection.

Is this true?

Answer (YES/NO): NO